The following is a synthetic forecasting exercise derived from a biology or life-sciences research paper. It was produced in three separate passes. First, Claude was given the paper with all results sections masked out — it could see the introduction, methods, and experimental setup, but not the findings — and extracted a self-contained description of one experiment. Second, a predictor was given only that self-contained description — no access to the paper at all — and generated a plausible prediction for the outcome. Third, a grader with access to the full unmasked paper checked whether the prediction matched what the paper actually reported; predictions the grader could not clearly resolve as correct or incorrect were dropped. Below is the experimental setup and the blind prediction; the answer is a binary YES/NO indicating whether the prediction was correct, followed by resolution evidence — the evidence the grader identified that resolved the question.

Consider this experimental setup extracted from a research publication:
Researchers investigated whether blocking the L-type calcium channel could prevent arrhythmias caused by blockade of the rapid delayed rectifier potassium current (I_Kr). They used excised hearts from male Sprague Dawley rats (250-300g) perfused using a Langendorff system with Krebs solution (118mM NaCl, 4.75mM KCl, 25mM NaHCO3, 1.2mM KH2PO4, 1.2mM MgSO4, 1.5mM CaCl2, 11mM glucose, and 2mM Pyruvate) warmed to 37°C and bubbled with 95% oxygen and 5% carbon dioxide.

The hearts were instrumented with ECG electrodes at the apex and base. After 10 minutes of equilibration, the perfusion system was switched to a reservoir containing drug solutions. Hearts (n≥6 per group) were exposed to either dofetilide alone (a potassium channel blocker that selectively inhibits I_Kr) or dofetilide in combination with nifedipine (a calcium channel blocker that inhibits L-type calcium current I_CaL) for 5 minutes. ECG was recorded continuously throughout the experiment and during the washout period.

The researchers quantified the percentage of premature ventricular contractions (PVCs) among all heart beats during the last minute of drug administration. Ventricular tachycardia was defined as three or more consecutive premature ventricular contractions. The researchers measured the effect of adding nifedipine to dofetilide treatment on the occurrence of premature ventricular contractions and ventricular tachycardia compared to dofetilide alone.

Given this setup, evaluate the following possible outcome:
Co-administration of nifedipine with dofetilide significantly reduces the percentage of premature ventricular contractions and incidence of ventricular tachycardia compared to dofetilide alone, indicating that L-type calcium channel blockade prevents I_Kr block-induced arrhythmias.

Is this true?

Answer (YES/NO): YES